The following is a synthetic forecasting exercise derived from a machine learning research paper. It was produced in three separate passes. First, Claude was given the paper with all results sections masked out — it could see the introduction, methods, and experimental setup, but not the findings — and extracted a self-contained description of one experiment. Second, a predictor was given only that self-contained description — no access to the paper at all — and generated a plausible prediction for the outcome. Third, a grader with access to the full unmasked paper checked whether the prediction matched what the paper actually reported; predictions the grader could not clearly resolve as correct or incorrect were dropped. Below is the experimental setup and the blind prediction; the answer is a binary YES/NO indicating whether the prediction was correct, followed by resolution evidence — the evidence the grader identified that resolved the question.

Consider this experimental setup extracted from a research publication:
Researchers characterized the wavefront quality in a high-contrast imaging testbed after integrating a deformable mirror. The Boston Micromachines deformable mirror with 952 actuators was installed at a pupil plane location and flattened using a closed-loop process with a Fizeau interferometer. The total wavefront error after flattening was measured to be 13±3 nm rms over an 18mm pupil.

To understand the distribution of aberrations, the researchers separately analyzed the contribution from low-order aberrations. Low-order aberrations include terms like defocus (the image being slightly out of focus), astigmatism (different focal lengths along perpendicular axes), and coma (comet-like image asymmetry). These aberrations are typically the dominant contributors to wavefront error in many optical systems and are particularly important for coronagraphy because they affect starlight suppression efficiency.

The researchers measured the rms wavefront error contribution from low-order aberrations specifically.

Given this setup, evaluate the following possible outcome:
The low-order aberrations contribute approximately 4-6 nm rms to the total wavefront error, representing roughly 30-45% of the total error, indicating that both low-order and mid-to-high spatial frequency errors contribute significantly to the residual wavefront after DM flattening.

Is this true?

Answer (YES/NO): NO